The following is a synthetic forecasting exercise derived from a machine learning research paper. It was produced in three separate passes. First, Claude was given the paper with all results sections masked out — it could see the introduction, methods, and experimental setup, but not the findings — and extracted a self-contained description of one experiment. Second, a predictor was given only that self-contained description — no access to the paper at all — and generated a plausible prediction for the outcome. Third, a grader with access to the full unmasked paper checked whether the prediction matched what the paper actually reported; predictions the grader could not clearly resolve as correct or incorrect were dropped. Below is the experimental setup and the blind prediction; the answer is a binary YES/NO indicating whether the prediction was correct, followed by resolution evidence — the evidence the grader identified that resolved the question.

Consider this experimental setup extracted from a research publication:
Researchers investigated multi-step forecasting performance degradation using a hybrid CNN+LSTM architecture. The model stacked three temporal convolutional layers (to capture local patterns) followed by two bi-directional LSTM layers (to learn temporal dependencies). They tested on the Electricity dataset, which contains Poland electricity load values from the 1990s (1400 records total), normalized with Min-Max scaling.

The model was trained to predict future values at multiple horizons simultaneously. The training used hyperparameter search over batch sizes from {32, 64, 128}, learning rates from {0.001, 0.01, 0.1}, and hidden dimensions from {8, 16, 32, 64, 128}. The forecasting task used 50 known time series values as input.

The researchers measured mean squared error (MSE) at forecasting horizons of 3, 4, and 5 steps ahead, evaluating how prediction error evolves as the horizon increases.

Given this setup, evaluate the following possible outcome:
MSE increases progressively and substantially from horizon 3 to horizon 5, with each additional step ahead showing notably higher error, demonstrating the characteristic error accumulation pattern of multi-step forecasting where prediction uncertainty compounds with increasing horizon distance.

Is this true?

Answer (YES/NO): NO